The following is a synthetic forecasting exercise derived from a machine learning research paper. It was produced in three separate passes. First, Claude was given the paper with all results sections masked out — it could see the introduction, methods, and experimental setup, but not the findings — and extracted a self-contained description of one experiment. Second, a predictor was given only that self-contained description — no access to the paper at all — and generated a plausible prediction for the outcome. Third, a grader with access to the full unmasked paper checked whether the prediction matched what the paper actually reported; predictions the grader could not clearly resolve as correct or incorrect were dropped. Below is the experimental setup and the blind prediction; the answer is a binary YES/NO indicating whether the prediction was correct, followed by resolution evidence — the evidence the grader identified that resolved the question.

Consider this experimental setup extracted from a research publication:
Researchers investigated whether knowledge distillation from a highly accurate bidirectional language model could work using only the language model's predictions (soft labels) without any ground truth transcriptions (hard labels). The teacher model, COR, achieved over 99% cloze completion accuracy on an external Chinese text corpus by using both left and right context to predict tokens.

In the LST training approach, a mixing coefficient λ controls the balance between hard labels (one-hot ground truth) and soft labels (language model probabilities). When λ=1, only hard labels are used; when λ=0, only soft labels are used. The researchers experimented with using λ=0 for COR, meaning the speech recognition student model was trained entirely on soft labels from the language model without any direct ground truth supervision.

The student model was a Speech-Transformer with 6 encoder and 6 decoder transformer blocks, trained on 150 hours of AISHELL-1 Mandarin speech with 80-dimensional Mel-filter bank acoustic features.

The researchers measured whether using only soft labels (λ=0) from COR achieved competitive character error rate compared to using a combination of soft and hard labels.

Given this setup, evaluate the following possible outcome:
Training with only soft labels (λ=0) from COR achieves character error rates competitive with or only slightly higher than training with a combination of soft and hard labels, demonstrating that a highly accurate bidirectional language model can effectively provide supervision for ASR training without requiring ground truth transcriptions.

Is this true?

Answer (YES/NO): YES